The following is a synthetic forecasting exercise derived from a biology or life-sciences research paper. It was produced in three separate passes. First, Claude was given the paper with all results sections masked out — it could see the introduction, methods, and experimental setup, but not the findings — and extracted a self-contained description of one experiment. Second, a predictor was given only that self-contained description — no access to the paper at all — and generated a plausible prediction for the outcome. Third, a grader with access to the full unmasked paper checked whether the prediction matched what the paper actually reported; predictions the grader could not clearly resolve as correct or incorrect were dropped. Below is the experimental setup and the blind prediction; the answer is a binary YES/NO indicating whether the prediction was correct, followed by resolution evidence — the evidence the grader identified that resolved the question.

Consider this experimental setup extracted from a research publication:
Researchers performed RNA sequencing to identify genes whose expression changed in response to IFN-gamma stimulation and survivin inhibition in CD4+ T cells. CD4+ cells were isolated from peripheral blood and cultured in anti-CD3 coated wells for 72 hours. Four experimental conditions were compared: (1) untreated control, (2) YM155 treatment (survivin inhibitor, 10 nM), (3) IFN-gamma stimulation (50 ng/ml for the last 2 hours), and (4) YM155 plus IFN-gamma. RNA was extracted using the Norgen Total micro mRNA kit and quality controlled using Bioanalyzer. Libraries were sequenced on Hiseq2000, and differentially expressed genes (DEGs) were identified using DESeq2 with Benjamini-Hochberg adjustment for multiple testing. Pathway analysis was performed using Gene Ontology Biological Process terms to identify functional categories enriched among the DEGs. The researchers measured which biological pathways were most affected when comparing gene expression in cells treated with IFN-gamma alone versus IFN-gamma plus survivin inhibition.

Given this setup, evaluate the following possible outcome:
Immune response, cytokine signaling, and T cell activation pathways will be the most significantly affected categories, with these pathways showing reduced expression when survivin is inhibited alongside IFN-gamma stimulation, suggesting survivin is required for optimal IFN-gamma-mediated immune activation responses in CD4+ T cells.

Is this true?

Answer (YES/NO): NO